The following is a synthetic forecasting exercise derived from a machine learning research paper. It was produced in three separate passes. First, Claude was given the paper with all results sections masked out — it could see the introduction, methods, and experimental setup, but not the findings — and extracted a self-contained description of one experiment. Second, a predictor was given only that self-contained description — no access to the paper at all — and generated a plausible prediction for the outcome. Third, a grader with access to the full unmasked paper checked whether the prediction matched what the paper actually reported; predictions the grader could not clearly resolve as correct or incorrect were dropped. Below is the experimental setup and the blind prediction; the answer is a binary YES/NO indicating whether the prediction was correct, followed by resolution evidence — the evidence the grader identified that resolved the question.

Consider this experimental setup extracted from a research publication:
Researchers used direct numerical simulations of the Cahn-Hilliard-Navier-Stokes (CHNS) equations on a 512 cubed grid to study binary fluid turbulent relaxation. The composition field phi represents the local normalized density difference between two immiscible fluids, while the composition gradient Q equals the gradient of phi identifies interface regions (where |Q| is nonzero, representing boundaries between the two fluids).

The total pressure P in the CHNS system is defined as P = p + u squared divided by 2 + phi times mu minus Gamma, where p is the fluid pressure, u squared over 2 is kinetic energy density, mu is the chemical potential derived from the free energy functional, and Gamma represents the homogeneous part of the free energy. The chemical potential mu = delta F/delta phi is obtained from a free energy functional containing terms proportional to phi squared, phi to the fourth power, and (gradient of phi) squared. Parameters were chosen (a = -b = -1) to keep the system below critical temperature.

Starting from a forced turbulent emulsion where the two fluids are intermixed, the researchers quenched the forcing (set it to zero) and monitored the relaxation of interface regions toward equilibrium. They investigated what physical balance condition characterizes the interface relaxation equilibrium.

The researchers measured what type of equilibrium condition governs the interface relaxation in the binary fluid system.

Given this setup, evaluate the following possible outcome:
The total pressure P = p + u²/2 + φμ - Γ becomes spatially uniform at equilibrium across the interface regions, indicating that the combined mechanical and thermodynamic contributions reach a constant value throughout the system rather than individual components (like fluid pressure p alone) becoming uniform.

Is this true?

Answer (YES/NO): NO